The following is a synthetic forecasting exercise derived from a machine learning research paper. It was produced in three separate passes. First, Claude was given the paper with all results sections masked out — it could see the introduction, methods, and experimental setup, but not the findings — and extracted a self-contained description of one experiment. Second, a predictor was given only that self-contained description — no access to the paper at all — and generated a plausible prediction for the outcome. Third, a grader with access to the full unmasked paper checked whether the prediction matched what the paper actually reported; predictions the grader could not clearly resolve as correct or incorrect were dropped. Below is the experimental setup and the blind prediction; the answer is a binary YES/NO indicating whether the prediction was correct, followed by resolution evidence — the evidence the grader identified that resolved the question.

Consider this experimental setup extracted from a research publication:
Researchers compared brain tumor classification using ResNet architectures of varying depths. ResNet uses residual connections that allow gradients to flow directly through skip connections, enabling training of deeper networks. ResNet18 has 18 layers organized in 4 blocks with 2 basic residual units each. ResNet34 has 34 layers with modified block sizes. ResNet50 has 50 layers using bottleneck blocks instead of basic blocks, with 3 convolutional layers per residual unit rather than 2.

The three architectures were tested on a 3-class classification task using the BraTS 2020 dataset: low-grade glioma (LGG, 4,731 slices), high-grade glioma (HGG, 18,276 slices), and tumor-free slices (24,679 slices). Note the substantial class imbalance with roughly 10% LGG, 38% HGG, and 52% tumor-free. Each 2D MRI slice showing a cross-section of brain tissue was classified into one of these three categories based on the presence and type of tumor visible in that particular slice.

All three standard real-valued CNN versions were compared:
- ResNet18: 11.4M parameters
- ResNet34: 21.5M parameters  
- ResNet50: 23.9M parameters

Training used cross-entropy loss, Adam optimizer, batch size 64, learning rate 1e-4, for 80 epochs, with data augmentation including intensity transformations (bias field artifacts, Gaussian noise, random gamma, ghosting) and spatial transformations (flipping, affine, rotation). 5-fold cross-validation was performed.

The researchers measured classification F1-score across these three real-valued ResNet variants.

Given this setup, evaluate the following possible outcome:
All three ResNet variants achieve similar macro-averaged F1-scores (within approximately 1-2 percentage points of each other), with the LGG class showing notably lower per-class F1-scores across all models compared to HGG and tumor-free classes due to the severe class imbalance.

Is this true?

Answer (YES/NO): NO